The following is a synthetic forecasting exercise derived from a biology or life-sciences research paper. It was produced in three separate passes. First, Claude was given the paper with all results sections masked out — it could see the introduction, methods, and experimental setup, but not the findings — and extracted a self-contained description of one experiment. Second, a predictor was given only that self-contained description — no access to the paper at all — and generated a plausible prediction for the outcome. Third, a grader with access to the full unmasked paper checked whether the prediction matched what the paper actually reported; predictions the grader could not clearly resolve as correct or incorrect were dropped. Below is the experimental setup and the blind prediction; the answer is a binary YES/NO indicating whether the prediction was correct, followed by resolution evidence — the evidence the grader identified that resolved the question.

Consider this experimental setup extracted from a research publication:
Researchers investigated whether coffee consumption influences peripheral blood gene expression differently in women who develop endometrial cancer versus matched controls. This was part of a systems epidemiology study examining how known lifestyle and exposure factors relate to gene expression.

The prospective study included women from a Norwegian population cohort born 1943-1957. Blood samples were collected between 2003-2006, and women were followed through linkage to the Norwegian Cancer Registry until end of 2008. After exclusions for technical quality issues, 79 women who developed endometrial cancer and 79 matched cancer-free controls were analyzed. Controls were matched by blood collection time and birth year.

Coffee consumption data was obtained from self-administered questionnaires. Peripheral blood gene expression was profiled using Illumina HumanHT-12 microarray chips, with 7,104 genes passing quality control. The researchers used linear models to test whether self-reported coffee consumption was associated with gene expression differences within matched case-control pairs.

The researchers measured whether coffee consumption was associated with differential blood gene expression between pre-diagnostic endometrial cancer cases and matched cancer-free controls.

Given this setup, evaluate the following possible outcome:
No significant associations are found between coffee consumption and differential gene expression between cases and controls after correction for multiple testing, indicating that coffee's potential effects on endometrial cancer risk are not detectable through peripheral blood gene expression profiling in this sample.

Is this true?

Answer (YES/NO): YES